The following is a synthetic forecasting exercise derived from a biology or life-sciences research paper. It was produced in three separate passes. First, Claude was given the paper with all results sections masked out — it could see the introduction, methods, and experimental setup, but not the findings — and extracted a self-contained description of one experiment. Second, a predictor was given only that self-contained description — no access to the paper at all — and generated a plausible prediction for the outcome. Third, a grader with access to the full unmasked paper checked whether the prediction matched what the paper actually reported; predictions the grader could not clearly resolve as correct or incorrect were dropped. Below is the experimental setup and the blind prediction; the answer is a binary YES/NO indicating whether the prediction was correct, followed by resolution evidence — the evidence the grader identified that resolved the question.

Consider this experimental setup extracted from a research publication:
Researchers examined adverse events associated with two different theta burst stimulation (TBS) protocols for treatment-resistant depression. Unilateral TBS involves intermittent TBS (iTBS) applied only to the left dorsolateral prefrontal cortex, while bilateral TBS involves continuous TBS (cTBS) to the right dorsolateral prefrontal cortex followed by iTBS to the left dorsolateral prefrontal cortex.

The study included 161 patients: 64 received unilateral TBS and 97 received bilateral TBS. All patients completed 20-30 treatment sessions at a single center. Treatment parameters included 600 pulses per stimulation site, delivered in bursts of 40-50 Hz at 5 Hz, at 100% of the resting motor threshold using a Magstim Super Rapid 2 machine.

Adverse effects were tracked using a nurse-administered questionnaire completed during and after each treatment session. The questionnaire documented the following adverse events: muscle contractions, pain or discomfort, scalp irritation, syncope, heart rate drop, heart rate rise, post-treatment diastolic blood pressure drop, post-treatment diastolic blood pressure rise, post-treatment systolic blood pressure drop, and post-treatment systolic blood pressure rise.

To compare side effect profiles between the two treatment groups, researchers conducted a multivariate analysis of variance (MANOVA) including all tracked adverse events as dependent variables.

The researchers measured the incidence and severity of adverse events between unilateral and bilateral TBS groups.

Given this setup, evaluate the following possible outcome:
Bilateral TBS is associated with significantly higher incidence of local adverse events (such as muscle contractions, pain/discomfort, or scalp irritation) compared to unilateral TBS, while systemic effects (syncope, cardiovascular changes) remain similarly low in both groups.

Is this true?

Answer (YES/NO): NO